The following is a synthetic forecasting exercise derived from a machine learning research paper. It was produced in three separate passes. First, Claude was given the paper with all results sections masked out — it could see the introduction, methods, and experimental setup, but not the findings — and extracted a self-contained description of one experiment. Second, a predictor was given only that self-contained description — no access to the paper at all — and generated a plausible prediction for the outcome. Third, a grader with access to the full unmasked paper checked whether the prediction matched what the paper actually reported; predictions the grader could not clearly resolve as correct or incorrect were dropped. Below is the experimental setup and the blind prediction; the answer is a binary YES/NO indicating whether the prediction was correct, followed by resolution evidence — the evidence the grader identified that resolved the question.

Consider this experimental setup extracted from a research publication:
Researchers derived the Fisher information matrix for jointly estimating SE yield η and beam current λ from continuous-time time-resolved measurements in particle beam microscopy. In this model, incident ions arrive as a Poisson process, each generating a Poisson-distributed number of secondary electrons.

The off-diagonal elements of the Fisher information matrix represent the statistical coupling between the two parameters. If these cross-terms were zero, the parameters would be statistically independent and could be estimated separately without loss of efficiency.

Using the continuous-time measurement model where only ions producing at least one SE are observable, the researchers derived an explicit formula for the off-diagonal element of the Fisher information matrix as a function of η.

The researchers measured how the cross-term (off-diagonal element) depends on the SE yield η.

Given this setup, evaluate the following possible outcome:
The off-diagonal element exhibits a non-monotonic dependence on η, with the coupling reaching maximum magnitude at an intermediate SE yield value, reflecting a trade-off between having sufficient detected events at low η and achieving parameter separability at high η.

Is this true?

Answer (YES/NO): NO